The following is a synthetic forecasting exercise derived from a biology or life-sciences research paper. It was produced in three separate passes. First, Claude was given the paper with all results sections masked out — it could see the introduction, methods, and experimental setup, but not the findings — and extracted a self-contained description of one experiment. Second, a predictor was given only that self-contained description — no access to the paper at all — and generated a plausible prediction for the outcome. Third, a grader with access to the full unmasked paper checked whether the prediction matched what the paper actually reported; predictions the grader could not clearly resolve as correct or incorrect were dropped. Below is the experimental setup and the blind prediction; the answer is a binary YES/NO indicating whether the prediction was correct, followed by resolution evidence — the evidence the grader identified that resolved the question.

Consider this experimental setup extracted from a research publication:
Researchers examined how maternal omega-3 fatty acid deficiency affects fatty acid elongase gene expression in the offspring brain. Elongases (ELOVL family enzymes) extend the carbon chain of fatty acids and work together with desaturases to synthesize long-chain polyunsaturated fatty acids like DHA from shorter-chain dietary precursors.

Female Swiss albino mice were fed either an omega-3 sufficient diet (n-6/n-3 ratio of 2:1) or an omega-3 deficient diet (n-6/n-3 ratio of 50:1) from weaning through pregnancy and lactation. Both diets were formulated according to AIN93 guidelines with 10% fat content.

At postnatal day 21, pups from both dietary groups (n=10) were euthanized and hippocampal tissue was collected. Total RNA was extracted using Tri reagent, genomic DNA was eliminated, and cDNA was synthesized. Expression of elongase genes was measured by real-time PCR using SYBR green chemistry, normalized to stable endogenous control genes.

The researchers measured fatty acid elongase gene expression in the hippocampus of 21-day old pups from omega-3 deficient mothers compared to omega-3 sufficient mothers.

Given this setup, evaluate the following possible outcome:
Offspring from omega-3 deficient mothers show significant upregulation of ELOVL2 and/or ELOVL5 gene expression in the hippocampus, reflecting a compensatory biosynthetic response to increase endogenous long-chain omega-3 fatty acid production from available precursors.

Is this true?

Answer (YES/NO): YES